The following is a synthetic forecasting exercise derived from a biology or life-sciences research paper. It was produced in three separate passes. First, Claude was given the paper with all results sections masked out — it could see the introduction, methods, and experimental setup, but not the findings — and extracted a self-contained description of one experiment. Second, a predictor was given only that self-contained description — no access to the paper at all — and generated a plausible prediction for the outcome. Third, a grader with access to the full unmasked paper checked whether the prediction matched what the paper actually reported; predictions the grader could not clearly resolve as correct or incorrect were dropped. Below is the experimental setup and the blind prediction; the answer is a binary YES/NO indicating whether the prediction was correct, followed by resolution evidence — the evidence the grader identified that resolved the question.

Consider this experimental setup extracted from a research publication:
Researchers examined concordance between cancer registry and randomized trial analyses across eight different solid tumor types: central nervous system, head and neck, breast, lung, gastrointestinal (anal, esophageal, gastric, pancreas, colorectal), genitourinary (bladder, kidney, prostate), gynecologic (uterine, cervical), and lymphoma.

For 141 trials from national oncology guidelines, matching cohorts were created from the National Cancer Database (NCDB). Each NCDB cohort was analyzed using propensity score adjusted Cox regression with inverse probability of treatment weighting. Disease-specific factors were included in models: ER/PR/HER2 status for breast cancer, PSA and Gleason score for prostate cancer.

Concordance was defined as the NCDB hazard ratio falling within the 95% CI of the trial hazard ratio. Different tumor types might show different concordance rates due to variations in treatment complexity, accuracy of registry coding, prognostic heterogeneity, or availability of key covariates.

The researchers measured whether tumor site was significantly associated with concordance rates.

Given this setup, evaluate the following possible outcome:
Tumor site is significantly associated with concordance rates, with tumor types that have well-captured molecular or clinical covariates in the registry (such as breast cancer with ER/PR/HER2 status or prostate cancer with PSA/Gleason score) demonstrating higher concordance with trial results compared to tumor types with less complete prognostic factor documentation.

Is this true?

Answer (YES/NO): NO